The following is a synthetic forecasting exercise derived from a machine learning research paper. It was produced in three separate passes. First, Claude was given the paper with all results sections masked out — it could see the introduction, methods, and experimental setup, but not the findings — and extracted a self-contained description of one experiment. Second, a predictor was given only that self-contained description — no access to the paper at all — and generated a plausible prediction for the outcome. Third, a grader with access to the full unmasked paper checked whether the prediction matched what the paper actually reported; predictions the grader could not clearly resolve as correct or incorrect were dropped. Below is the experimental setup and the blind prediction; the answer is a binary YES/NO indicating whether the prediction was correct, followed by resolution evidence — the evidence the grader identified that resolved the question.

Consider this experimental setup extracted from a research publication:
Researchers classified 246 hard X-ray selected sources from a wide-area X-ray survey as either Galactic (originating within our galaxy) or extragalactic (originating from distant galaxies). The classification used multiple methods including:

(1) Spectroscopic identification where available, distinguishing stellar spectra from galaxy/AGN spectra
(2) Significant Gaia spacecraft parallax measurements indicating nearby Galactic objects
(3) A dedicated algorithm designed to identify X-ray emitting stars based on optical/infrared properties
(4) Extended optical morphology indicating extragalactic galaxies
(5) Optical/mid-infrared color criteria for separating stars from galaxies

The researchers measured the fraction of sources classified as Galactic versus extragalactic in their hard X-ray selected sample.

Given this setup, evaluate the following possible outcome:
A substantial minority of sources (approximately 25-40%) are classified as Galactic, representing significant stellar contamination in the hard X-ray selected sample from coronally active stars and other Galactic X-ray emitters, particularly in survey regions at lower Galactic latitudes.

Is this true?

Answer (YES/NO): NO